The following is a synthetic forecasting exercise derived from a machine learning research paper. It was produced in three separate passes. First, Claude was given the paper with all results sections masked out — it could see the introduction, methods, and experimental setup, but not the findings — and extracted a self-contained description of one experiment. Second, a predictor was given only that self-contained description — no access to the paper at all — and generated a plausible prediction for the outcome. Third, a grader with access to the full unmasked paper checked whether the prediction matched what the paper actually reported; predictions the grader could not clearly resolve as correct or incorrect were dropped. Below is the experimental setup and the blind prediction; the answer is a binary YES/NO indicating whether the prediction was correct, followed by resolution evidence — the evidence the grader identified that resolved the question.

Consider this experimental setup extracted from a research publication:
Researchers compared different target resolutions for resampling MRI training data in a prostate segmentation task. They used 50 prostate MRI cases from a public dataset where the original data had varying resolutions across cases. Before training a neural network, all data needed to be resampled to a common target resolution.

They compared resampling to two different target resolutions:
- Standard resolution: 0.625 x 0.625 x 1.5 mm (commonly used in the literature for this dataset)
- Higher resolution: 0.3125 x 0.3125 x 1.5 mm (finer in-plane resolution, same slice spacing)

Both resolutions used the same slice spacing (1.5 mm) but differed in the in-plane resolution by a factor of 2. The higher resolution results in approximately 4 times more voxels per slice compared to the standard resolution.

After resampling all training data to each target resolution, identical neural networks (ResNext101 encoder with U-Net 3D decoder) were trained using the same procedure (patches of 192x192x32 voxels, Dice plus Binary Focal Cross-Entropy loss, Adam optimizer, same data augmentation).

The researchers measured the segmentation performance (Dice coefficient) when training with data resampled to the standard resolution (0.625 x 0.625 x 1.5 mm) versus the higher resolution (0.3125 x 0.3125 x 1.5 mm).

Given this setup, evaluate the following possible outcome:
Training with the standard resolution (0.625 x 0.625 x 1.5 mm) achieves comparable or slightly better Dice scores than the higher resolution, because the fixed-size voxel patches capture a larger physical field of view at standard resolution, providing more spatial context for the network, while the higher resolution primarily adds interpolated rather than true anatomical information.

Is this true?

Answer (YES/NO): NO